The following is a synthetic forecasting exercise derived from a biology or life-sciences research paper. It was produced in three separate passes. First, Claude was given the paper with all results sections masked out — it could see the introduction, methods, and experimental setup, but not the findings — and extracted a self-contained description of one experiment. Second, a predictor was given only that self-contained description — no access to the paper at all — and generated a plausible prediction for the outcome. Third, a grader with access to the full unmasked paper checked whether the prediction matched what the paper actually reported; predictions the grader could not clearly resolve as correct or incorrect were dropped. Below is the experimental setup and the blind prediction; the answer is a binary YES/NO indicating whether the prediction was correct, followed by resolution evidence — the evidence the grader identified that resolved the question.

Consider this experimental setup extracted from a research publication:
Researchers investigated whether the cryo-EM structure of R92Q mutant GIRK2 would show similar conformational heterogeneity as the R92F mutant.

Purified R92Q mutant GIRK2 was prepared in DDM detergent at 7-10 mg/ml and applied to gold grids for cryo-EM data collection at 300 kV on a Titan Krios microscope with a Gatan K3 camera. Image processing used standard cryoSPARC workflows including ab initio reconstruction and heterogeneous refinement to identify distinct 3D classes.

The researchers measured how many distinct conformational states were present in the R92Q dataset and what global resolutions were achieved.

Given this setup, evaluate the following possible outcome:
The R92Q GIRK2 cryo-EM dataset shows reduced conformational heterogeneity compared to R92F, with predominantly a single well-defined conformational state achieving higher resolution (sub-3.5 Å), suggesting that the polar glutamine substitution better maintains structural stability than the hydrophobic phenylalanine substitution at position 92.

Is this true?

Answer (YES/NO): NO